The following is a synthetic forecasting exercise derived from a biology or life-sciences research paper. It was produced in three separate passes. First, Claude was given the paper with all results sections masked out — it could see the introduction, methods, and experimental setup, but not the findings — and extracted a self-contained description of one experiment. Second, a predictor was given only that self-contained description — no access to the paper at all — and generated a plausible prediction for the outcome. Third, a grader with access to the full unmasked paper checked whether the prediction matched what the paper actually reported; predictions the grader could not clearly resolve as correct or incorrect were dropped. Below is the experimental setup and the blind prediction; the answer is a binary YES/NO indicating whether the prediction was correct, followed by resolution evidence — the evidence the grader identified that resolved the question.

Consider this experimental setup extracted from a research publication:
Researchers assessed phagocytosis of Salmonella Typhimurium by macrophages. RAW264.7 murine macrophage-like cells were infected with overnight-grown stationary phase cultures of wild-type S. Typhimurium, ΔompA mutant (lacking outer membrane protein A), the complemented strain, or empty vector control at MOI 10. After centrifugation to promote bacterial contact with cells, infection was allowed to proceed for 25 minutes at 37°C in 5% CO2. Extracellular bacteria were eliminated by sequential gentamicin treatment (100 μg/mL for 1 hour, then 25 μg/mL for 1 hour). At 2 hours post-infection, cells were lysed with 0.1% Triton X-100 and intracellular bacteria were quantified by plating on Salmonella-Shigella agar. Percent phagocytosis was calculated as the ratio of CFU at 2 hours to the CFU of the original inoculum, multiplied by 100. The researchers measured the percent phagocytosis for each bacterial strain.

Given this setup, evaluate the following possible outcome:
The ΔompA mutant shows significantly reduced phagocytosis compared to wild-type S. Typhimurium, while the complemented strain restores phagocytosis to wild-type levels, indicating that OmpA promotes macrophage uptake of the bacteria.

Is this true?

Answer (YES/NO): NO